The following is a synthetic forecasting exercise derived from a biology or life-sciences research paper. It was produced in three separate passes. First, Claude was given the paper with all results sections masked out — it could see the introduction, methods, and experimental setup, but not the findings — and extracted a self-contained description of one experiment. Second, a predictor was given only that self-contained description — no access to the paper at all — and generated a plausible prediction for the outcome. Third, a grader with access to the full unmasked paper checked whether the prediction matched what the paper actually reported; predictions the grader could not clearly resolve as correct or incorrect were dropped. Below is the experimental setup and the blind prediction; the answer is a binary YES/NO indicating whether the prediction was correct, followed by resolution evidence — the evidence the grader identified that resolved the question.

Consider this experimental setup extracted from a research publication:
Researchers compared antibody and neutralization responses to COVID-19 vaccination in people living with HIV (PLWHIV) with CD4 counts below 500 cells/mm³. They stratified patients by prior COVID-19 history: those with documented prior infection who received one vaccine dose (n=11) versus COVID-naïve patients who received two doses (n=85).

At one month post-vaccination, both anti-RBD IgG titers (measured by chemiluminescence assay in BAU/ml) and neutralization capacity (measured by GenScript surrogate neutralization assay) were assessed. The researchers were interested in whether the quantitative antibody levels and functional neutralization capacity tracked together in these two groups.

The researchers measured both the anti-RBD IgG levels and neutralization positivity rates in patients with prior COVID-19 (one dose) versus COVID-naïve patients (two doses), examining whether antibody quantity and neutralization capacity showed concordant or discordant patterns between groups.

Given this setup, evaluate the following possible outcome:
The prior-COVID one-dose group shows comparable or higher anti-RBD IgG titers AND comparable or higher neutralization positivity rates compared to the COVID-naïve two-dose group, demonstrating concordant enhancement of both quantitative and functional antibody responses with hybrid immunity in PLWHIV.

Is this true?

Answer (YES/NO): YES